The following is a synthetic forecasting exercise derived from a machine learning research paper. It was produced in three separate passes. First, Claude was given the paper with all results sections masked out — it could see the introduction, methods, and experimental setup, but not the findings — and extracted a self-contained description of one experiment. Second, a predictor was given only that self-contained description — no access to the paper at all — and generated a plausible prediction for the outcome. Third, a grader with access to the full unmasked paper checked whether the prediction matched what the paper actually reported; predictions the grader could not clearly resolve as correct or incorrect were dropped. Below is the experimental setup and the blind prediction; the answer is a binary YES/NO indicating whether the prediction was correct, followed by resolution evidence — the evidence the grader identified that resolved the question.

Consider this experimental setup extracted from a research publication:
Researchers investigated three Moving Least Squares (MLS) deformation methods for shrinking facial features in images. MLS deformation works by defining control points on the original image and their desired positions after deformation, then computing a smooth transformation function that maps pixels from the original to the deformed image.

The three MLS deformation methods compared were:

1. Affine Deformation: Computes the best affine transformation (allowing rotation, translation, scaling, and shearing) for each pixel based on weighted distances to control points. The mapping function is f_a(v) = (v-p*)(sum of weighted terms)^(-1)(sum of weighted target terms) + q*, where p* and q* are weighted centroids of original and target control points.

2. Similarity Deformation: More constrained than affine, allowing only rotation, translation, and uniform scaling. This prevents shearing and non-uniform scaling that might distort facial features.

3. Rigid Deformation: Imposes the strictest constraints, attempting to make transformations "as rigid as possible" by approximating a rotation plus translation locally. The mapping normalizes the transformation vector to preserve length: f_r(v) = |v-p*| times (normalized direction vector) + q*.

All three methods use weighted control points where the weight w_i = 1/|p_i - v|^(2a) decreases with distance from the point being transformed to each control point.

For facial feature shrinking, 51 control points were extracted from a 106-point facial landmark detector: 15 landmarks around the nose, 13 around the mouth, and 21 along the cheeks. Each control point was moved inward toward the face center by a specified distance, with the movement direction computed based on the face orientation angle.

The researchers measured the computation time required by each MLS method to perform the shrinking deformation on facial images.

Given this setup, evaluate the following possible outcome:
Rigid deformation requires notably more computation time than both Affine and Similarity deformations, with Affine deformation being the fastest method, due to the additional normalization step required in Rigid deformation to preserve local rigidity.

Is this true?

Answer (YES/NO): NO